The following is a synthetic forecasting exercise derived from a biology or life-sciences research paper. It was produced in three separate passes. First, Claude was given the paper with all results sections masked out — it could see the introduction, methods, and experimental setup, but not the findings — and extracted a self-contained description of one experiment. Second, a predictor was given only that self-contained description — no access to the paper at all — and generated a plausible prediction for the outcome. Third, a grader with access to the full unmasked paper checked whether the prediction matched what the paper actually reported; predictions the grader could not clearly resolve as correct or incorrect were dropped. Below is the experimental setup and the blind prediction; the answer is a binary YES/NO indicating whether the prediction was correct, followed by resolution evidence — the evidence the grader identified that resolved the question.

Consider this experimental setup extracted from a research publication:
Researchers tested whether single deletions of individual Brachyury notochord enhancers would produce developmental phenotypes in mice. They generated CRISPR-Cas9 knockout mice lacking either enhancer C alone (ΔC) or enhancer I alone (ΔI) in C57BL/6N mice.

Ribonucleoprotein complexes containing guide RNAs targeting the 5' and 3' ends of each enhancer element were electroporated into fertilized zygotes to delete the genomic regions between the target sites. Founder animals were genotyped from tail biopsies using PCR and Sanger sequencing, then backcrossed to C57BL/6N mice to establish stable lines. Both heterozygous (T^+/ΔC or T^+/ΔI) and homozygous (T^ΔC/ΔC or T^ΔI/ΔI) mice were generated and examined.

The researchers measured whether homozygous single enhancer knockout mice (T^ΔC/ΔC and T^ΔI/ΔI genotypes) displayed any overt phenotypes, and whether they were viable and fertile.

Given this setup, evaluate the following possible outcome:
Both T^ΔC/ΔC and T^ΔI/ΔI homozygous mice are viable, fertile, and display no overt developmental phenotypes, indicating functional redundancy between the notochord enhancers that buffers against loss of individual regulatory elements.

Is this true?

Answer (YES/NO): YES